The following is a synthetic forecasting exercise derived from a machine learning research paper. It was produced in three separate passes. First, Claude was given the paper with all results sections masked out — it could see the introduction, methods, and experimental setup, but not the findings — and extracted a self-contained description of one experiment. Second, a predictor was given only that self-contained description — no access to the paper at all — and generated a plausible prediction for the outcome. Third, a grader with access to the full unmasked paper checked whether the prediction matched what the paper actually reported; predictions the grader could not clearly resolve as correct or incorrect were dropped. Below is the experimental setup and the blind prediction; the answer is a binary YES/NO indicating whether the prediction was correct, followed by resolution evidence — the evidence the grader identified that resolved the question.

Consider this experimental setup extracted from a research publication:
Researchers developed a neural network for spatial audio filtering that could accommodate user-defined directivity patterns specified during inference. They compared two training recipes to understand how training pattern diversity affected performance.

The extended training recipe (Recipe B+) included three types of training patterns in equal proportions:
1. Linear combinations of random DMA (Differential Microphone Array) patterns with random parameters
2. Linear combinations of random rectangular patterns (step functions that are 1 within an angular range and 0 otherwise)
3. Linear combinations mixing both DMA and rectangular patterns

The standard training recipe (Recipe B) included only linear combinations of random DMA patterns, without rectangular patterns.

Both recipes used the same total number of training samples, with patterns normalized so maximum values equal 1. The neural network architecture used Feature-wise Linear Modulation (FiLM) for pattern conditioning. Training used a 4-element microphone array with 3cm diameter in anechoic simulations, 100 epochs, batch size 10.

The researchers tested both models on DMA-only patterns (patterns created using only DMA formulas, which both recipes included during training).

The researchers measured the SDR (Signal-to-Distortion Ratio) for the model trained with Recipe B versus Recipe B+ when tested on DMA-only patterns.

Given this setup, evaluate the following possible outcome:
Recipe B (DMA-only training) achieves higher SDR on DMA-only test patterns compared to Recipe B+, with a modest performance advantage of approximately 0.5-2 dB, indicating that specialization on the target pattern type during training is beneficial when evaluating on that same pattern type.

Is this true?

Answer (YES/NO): NO